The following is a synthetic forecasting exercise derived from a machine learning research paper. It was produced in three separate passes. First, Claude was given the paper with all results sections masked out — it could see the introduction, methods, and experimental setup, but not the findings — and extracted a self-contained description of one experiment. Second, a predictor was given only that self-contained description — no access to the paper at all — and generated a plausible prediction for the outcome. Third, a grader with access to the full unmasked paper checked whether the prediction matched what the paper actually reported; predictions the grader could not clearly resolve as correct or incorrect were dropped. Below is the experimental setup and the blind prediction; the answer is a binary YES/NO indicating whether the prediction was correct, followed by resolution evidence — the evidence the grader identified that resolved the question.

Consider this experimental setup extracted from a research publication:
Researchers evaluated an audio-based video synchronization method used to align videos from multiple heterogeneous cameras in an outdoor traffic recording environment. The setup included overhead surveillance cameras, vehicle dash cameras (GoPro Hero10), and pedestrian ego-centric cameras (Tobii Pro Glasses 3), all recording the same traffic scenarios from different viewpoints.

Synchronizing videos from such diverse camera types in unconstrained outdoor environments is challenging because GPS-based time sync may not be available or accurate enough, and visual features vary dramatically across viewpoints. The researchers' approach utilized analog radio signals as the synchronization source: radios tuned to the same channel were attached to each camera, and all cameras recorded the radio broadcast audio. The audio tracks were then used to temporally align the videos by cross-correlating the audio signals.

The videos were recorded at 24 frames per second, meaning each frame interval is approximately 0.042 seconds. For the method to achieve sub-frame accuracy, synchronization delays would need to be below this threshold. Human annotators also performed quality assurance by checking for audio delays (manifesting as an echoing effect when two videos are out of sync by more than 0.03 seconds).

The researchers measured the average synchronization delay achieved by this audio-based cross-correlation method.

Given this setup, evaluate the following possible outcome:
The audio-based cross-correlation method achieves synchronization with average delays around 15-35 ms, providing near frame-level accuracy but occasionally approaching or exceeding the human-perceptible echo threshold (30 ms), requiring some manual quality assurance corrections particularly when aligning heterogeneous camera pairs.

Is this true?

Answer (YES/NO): NO